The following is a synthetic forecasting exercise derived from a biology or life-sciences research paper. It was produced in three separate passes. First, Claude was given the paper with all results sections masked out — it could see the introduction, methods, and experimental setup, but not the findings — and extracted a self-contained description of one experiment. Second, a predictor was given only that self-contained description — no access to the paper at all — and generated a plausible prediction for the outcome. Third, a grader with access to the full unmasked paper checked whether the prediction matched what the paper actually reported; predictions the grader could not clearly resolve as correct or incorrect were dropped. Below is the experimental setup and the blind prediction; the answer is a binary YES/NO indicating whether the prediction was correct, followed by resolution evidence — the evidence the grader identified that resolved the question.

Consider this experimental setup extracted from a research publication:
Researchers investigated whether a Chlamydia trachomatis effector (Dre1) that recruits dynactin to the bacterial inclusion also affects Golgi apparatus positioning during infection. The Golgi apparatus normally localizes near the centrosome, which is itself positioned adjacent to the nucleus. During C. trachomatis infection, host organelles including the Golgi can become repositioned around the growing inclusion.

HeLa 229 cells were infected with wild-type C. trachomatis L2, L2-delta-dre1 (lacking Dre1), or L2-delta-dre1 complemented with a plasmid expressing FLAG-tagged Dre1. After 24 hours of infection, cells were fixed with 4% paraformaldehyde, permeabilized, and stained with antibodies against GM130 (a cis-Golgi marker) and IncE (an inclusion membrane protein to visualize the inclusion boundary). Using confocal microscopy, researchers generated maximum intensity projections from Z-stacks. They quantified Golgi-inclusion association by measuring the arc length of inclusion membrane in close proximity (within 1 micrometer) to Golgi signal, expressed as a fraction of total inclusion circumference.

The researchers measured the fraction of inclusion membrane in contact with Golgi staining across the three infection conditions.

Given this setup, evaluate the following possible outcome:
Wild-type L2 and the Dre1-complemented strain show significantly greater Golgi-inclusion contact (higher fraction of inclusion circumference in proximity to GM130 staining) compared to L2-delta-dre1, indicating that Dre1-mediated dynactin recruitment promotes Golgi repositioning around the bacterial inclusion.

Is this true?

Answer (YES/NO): YES